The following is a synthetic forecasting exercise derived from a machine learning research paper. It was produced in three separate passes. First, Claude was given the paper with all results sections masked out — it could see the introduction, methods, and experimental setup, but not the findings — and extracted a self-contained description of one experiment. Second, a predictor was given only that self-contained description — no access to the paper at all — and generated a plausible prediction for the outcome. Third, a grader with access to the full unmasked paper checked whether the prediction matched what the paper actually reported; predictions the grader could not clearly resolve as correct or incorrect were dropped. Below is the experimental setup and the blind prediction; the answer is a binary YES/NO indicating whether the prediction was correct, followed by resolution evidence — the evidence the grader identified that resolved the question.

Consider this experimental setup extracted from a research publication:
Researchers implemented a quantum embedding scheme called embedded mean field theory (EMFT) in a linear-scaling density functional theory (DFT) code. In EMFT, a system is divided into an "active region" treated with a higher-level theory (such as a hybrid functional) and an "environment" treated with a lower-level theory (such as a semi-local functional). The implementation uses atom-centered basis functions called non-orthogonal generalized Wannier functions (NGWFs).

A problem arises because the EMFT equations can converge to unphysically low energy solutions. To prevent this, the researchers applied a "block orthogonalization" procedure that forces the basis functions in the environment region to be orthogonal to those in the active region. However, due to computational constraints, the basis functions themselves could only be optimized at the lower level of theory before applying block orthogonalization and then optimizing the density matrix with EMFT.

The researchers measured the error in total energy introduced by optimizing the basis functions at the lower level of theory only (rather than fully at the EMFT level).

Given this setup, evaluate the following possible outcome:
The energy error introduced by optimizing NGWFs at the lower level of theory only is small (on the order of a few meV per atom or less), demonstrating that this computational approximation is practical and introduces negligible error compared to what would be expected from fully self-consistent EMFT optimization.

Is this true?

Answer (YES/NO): NO